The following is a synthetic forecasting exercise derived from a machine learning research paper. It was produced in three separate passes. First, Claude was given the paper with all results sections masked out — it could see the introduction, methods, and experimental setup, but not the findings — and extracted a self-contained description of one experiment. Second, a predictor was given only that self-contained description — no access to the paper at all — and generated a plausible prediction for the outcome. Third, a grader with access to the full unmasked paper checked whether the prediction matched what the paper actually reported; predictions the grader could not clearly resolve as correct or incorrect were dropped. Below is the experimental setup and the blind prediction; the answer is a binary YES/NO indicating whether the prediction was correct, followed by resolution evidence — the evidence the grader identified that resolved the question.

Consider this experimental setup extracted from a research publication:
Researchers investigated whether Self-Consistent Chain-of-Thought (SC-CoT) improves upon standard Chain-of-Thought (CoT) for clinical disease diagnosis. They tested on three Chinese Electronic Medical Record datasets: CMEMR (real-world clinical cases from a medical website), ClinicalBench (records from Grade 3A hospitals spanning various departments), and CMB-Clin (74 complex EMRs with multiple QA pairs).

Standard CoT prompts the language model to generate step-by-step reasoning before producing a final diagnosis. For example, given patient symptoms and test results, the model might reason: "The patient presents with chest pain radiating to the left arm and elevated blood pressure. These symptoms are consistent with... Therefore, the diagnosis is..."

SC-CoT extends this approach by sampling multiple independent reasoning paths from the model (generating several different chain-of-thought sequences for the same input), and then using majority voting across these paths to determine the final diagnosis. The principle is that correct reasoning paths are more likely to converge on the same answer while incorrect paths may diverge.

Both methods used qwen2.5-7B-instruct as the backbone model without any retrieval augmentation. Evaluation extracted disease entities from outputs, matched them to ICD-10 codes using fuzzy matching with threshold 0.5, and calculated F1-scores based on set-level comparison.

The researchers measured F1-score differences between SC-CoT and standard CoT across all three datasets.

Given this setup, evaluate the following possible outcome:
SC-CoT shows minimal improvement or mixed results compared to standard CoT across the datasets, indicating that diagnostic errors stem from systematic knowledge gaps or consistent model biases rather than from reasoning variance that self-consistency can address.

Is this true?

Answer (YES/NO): YES